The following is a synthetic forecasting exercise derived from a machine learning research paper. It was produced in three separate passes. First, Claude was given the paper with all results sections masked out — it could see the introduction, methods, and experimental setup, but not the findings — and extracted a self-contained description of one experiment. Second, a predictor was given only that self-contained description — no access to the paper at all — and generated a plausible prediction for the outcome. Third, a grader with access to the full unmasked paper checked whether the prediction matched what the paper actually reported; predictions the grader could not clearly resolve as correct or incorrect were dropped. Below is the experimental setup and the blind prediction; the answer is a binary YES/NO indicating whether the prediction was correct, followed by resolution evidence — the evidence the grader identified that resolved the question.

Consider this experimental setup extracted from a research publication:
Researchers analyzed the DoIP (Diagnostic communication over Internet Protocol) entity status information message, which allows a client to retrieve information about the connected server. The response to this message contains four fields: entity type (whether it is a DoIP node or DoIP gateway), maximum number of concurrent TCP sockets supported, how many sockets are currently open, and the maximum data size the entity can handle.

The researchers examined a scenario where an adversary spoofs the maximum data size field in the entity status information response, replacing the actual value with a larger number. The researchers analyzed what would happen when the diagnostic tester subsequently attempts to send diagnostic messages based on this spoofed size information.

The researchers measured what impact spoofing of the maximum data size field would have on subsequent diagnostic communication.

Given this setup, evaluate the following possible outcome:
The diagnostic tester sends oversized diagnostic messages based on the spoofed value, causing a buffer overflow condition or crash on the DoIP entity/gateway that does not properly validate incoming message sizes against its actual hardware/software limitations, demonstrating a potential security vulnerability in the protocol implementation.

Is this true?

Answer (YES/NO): NO